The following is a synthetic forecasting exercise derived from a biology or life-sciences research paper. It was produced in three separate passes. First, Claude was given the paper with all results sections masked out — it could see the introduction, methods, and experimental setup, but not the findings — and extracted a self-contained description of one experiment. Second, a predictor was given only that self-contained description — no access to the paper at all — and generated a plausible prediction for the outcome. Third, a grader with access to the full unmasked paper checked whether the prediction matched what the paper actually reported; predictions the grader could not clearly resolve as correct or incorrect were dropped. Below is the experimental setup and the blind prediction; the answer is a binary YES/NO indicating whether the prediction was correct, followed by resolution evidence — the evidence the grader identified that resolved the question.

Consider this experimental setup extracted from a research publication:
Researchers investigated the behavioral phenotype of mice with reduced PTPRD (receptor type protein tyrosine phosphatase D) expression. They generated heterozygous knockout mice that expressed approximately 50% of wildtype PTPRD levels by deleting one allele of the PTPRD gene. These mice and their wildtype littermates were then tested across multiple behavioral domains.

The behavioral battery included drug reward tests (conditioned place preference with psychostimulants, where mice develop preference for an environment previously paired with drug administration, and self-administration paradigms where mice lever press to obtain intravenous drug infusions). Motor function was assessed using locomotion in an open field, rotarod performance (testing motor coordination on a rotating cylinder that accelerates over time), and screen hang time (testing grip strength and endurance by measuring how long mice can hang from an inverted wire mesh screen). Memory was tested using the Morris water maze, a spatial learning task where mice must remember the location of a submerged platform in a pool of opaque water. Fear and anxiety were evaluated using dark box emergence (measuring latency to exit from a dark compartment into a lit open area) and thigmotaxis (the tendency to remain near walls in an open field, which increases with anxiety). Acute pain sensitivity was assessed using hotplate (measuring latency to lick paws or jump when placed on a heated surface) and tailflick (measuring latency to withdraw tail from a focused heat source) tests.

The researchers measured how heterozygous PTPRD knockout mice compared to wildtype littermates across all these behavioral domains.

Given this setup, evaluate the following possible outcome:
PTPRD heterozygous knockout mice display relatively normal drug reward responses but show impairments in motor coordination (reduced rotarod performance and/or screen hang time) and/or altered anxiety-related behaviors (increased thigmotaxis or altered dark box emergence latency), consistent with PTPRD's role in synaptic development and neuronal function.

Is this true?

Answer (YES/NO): NO